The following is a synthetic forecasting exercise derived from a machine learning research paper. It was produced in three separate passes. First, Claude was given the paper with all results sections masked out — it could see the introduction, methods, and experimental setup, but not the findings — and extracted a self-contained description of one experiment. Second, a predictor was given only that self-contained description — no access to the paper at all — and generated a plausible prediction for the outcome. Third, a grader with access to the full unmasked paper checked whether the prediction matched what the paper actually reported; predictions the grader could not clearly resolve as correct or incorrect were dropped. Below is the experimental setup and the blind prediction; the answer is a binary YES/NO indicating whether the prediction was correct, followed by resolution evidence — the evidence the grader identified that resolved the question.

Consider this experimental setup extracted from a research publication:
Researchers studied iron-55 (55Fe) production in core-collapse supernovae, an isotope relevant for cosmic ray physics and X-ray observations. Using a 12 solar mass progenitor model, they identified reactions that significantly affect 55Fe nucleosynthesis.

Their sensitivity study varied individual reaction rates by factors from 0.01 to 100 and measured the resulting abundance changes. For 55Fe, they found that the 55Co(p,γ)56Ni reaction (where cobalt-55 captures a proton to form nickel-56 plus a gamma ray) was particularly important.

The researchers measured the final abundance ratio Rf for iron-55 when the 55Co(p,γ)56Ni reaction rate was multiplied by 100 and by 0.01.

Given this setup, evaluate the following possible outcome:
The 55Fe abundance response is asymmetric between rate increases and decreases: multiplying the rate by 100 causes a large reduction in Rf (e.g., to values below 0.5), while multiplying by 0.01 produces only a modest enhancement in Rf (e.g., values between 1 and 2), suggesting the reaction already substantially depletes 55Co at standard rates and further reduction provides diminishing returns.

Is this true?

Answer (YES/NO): NO